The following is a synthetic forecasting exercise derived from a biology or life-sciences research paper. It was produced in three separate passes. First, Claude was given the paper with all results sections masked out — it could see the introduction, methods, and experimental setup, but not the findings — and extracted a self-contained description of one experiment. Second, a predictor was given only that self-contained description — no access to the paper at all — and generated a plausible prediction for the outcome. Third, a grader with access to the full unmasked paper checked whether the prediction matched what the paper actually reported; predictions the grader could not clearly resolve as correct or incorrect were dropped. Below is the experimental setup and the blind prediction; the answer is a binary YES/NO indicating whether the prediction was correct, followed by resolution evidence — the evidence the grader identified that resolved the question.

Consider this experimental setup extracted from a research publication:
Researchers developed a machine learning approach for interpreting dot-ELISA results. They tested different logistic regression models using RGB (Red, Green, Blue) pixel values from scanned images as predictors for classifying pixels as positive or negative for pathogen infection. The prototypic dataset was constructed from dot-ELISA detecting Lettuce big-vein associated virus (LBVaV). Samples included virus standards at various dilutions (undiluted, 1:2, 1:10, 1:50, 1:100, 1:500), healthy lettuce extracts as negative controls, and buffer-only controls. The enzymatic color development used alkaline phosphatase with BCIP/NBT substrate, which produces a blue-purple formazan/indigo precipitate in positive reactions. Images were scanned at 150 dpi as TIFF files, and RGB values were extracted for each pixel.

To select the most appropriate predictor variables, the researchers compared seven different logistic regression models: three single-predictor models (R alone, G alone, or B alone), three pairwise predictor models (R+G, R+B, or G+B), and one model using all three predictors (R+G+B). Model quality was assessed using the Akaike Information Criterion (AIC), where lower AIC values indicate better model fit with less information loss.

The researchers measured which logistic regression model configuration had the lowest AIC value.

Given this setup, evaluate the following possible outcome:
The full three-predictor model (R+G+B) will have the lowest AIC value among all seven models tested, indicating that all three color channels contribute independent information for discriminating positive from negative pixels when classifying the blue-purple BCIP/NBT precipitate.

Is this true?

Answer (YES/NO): YES